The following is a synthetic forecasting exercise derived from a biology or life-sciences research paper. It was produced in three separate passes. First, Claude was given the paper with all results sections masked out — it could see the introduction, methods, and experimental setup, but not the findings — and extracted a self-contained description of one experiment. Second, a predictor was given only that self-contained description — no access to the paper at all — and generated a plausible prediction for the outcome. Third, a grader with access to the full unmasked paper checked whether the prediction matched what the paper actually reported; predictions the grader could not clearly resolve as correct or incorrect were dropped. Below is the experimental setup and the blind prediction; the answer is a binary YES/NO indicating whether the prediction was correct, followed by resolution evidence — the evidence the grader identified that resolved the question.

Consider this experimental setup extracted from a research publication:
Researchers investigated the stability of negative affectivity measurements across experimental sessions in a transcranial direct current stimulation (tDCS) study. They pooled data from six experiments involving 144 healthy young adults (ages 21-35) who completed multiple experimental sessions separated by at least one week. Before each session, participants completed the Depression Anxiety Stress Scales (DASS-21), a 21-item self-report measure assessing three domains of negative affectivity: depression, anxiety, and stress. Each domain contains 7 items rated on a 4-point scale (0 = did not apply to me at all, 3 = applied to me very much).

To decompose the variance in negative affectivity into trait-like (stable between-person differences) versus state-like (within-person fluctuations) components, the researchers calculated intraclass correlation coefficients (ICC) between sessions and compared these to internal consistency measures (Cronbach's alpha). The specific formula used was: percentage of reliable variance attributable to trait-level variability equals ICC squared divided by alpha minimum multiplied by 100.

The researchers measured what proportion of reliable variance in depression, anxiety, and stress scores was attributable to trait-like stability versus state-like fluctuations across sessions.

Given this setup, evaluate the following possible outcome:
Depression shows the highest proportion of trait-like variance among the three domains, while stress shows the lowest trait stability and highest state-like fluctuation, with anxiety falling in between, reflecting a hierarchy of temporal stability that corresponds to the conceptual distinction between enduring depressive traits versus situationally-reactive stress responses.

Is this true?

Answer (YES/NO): NO